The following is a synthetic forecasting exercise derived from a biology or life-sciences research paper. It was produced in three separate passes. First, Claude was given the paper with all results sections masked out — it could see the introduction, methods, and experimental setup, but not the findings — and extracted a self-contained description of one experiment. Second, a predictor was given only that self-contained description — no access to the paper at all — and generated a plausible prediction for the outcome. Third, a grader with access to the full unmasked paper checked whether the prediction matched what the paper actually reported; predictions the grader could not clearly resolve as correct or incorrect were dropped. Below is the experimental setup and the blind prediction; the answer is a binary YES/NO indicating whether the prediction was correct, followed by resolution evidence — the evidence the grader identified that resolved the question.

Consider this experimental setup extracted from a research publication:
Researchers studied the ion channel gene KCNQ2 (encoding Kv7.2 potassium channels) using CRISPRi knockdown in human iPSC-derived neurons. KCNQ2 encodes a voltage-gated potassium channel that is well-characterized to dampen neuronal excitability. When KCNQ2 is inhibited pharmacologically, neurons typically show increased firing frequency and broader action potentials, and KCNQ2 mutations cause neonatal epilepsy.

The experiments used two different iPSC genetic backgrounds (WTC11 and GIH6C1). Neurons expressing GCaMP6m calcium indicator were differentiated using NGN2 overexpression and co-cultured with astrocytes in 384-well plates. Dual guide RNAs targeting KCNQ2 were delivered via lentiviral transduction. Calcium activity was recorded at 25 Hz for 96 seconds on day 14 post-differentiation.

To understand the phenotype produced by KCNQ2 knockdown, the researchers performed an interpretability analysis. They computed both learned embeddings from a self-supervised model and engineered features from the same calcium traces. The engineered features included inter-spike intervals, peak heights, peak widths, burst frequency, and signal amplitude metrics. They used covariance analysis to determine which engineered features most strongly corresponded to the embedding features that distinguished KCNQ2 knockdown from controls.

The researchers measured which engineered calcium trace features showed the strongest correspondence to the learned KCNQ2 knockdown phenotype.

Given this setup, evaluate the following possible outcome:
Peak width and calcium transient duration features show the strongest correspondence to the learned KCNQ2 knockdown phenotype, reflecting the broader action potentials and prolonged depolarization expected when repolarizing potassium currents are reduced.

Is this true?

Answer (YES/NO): YES